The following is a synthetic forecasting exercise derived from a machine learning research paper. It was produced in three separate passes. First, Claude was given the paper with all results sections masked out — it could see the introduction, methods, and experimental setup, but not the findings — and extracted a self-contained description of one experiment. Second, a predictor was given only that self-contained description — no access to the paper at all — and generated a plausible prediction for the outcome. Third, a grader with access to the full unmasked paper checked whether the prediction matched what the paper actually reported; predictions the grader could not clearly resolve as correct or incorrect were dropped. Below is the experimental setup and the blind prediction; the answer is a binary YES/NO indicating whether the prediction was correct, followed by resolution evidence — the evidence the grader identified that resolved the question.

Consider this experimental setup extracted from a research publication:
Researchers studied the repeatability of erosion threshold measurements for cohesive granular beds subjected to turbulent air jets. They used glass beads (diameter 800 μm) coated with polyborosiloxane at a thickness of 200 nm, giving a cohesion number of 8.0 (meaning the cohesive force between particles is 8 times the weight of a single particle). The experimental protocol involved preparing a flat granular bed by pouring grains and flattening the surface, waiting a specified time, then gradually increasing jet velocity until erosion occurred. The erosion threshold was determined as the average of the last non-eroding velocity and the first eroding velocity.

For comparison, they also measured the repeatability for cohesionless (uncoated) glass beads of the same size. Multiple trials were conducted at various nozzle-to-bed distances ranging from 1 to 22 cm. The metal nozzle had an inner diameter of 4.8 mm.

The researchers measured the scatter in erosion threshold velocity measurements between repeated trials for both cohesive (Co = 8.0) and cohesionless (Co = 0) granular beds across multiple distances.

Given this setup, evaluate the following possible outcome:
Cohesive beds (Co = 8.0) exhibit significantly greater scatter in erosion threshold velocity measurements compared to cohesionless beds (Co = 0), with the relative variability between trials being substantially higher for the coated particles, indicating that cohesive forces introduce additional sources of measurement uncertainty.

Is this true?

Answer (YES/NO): NO